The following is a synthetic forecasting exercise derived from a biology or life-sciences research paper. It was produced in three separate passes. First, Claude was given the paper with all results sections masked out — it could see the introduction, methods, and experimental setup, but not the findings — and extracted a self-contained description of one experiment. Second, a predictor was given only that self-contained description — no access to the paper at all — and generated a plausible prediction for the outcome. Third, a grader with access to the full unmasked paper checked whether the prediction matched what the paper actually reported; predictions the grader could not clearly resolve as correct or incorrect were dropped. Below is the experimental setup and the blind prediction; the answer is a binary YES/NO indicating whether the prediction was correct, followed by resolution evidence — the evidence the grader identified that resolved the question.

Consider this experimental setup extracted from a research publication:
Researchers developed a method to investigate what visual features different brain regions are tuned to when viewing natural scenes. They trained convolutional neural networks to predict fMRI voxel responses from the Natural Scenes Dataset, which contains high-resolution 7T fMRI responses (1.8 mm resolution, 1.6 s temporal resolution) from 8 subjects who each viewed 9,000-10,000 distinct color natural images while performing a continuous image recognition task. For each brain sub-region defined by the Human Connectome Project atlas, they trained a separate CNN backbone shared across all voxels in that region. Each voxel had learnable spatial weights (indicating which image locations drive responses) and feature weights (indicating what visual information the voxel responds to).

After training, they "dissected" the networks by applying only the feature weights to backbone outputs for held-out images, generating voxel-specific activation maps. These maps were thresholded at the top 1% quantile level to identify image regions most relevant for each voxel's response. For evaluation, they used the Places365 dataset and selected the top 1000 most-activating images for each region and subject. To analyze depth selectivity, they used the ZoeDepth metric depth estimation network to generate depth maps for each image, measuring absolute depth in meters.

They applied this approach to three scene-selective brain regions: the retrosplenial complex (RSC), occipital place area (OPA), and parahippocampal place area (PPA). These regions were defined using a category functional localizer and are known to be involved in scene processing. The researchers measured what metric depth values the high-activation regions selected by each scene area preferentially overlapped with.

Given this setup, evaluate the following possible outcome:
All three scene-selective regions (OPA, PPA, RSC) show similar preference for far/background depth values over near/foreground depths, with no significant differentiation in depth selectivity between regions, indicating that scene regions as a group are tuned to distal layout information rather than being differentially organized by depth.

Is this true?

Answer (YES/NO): NO